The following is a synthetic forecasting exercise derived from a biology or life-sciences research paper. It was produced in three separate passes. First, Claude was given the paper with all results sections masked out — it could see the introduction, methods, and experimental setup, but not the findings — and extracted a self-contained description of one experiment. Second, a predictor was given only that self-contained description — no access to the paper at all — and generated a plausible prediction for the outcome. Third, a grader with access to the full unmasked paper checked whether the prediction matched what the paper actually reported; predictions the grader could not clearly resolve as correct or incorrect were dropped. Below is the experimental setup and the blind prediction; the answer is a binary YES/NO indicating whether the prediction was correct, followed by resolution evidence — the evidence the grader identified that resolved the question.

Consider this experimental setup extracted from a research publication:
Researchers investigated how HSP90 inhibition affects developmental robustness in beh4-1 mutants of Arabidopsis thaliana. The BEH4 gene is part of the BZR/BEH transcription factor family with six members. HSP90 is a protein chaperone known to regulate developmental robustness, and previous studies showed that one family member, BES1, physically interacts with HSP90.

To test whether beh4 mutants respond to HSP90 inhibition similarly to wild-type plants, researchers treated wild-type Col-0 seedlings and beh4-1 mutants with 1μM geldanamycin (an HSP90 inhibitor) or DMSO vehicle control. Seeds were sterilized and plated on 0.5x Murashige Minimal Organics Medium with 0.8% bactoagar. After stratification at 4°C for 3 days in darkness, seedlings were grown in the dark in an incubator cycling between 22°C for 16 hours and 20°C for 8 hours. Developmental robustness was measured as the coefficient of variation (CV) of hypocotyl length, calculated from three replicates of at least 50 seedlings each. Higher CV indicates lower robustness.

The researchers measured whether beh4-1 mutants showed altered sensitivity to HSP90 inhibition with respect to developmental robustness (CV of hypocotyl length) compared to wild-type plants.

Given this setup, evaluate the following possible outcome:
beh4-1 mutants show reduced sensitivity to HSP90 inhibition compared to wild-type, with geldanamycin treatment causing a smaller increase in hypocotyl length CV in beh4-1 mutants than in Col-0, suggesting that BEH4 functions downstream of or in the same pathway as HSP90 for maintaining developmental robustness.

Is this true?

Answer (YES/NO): YES